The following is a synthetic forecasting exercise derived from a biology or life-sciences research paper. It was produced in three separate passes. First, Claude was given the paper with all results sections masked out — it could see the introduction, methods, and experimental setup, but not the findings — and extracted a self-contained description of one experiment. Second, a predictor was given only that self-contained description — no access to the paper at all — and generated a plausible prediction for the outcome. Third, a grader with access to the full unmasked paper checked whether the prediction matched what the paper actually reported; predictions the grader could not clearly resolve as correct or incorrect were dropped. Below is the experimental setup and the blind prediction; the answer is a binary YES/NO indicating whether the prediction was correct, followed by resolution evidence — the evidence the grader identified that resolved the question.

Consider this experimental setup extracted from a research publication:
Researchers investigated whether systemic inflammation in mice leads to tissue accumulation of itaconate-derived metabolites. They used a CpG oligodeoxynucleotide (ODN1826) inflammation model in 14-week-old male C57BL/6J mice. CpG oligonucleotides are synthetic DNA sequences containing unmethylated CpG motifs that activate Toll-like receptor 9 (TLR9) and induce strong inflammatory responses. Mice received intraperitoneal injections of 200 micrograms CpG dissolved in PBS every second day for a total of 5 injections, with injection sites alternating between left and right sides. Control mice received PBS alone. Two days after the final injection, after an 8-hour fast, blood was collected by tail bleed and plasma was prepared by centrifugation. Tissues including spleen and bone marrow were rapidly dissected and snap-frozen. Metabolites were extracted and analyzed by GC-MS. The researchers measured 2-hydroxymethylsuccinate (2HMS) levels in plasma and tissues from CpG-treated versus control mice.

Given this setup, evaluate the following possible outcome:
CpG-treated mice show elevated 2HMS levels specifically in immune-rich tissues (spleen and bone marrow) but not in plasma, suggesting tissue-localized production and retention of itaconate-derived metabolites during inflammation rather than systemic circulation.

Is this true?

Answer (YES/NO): NO